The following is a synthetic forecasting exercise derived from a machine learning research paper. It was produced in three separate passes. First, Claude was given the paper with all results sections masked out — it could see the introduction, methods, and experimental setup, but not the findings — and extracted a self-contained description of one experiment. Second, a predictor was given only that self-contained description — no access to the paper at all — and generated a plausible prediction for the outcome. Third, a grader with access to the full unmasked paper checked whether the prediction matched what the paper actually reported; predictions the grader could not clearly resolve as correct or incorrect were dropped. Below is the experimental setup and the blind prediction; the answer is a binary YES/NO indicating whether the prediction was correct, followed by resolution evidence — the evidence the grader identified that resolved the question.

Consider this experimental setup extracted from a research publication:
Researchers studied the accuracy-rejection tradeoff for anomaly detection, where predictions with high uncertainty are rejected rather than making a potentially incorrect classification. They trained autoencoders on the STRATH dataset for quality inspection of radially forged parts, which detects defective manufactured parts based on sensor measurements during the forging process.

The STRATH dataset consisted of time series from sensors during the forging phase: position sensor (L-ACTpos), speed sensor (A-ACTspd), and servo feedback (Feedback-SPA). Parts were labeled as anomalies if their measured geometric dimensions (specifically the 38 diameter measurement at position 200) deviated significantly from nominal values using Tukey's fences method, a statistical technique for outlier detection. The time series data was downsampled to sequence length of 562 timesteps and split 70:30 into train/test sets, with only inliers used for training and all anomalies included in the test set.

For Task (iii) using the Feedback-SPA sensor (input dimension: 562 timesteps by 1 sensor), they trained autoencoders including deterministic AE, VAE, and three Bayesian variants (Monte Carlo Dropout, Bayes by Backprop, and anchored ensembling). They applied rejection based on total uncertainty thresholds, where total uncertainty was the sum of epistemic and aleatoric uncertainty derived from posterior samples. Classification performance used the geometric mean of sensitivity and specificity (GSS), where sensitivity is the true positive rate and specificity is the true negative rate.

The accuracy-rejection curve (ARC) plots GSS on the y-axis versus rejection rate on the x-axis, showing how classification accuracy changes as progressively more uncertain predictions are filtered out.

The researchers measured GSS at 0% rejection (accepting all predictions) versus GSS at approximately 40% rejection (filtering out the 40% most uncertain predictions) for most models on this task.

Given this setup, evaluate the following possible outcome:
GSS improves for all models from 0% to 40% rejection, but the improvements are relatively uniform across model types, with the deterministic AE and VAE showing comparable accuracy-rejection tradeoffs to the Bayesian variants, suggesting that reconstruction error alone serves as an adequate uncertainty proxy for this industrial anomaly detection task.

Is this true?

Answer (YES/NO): NO